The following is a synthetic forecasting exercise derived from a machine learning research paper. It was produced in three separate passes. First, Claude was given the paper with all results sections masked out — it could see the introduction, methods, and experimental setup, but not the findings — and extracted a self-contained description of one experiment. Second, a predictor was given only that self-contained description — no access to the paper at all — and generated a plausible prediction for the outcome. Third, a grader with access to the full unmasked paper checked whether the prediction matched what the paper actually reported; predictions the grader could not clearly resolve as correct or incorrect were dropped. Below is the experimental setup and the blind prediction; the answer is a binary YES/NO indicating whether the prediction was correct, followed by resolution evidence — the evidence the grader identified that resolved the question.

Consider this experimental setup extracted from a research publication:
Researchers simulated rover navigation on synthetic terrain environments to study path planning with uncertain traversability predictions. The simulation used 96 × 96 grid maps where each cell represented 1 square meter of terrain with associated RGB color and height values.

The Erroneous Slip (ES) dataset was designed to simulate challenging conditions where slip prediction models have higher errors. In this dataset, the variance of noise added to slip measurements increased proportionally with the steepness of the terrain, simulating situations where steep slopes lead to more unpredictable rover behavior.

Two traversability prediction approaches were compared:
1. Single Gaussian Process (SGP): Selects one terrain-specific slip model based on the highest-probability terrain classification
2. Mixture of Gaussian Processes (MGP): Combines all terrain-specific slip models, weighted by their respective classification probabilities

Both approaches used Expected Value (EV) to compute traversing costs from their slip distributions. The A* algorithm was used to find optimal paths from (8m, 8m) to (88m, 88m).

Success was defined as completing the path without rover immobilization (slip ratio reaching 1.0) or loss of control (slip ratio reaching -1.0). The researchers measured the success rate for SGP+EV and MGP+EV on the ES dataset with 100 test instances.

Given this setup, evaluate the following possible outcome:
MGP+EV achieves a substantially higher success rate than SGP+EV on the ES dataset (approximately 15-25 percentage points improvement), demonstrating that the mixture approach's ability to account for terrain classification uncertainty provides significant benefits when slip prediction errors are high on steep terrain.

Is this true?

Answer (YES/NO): NO